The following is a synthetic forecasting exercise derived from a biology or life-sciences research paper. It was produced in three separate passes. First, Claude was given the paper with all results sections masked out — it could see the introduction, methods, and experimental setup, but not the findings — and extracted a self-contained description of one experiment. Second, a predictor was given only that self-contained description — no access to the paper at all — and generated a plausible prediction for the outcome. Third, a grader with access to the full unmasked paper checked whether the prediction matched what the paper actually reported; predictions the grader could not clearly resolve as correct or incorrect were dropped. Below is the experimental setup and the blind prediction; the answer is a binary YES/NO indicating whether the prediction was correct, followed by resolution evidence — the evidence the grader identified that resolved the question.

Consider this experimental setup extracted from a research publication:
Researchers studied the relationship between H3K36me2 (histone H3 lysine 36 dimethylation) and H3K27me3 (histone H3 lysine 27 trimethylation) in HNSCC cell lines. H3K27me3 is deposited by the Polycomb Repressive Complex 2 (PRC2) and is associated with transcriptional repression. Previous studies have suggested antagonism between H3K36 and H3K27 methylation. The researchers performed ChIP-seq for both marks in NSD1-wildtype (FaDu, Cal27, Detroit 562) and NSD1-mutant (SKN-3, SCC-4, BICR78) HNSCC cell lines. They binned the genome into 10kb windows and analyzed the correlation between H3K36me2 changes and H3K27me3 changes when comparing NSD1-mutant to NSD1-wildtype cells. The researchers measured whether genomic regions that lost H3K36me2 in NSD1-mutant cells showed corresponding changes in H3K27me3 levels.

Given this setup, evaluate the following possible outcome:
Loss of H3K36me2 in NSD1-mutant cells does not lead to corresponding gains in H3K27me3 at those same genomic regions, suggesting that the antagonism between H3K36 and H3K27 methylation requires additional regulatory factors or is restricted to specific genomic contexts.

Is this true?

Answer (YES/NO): NO